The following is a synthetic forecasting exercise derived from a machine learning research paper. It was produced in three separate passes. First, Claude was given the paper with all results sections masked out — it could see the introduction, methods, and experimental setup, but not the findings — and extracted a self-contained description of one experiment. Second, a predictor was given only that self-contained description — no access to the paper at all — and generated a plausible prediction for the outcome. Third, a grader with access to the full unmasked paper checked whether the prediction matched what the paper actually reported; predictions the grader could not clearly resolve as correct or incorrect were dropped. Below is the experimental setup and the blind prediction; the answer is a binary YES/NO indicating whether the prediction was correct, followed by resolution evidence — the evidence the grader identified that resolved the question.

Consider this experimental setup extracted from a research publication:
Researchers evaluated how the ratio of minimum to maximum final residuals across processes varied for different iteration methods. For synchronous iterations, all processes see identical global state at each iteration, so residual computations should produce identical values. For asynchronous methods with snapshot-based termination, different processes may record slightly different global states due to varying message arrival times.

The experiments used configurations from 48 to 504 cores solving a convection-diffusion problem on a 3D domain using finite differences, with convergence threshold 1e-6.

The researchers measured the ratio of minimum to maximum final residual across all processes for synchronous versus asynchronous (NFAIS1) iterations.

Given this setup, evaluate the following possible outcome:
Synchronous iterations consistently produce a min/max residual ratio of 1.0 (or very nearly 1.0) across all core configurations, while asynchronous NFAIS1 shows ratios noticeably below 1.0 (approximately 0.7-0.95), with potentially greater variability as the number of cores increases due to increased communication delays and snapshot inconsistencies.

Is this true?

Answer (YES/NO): NO